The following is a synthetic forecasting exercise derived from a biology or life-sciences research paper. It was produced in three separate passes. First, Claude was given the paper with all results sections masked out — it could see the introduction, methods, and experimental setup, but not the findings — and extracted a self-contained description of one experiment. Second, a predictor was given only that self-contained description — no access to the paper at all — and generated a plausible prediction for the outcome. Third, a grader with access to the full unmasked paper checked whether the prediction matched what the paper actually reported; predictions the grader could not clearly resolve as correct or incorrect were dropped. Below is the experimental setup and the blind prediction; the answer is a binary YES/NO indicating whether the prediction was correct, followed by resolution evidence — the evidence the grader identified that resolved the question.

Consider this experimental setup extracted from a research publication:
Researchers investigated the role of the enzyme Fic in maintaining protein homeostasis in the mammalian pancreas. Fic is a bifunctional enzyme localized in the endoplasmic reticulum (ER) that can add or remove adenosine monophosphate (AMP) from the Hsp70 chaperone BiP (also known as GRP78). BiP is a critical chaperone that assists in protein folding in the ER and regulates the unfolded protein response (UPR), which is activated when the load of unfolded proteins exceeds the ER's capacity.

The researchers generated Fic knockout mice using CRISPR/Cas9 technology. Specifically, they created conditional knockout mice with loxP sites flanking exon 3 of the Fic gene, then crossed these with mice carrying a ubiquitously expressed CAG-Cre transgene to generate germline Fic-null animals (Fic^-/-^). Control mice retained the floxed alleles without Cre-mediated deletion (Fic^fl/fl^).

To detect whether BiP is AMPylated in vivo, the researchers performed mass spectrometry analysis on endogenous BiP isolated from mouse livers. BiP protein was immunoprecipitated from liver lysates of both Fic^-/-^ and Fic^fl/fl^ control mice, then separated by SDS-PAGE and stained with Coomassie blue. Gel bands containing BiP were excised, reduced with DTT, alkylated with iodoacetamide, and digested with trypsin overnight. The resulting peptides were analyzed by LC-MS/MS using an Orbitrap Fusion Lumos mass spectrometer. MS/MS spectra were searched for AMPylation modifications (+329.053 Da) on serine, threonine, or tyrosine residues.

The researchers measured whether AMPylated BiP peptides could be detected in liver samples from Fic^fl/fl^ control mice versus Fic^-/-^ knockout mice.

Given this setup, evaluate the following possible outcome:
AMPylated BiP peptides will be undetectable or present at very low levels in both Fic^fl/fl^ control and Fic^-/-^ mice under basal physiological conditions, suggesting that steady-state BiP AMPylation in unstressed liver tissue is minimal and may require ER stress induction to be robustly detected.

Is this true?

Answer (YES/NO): NO